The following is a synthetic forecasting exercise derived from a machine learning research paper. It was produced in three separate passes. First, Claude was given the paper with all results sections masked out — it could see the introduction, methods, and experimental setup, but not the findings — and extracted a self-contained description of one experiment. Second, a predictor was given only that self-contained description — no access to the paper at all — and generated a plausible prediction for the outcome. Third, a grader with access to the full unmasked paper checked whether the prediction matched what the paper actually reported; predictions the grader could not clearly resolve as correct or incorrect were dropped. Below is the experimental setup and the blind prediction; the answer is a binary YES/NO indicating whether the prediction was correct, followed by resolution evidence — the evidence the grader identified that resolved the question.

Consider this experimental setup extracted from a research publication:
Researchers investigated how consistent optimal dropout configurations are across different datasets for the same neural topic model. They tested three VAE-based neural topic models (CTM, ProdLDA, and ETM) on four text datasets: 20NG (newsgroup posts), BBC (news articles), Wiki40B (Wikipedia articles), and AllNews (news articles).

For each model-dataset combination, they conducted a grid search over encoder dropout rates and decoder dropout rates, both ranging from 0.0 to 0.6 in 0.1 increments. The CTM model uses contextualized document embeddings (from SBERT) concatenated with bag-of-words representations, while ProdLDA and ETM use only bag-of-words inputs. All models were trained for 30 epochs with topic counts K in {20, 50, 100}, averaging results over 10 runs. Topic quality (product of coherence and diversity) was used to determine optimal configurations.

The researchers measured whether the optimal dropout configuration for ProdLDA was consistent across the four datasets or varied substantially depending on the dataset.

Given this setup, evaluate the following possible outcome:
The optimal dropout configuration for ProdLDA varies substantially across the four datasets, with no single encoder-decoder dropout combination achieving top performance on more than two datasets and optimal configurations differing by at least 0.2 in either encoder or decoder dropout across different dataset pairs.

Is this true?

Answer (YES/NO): NO